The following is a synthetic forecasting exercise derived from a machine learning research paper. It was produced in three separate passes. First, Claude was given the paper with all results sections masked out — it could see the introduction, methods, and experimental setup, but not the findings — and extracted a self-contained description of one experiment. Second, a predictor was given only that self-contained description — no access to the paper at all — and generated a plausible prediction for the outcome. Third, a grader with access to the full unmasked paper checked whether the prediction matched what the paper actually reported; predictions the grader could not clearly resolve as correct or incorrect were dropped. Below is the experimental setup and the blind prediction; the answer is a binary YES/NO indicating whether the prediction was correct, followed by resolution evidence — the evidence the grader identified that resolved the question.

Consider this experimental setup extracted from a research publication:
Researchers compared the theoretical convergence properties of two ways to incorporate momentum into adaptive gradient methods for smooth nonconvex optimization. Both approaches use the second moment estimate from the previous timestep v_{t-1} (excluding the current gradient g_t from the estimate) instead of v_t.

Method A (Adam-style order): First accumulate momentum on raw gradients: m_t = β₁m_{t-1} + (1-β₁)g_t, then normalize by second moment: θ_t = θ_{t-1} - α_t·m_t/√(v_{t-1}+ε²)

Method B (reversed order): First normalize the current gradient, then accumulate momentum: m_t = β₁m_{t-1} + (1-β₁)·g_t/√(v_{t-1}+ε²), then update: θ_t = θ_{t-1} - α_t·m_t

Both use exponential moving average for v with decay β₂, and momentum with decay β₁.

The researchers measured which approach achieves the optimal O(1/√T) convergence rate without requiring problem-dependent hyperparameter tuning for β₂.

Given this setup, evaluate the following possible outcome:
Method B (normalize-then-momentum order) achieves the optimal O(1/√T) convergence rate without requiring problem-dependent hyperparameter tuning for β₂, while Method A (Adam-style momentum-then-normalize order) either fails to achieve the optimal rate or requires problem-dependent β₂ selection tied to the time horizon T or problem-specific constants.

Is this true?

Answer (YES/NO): YES